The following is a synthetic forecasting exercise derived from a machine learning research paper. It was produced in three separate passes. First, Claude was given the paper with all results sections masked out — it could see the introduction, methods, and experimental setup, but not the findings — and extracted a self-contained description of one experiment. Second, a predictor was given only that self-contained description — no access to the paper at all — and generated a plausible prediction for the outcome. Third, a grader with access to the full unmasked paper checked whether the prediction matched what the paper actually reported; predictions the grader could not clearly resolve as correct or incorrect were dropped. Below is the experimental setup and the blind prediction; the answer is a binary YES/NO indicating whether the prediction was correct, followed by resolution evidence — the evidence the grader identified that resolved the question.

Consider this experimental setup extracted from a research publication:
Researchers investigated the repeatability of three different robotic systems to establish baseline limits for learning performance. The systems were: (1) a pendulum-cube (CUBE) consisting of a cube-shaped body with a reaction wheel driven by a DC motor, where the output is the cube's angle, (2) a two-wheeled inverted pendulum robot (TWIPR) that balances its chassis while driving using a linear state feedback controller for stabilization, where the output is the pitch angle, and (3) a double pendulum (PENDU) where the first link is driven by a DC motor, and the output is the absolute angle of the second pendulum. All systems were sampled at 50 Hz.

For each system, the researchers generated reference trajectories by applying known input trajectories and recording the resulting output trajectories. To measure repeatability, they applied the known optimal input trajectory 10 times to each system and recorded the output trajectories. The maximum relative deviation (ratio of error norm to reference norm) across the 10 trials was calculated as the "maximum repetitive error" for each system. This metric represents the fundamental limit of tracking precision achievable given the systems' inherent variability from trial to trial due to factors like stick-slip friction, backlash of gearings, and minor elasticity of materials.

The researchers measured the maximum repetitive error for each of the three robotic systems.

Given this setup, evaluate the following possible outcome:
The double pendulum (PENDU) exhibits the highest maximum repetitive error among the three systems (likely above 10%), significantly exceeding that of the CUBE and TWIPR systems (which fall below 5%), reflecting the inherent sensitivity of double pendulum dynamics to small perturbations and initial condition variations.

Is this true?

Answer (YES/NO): NO